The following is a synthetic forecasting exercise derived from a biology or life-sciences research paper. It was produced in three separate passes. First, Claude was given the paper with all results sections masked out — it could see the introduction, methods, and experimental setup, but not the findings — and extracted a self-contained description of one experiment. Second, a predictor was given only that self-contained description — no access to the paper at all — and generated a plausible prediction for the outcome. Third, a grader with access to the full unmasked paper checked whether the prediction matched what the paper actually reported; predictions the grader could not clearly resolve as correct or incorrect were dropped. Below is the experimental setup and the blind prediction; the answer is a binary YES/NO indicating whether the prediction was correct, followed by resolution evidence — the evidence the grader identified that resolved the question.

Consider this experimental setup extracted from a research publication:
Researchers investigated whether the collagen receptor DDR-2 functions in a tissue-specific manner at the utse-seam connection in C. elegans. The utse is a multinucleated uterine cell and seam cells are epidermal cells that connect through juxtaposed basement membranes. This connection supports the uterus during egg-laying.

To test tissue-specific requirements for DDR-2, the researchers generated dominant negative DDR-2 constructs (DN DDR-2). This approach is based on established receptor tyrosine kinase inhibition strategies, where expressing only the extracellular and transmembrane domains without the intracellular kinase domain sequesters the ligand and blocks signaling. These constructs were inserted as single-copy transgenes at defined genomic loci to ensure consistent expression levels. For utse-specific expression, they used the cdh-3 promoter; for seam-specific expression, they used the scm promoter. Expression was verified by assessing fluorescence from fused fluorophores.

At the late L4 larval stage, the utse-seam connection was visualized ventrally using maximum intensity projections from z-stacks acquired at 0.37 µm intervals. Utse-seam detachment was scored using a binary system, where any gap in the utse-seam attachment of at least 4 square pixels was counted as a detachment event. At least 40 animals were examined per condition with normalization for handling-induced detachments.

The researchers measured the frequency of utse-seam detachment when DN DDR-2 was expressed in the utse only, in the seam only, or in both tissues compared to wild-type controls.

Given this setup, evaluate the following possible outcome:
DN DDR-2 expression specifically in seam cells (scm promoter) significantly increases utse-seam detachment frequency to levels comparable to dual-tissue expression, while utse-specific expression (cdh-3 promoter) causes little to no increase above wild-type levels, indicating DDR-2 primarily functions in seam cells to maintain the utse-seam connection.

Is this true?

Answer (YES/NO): NO